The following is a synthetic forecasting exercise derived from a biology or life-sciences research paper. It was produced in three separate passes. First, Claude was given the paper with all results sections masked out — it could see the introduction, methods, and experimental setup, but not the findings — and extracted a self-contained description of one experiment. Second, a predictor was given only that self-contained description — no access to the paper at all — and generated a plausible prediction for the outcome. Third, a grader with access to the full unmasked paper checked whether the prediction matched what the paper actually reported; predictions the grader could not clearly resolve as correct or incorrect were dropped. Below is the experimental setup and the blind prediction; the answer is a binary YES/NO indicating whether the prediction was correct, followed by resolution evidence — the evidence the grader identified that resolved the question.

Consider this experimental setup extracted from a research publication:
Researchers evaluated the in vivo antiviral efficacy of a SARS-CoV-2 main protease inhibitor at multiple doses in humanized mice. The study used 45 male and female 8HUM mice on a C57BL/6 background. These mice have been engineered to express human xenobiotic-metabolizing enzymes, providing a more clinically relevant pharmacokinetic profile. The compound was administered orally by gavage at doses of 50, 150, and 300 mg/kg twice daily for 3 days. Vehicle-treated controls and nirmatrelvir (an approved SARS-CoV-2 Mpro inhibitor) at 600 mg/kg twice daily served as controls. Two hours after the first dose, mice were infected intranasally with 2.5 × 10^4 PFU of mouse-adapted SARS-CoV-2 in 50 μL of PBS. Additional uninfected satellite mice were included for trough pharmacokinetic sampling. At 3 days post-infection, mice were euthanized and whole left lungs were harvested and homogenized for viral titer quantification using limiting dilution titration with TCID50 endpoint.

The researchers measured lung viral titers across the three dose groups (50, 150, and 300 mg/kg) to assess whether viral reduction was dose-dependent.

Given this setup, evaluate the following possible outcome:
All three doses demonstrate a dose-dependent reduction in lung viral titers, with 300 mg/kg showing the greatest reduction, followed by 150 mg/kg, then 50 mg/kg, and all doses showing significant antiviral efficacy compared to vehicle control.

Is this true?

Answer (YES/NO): YES